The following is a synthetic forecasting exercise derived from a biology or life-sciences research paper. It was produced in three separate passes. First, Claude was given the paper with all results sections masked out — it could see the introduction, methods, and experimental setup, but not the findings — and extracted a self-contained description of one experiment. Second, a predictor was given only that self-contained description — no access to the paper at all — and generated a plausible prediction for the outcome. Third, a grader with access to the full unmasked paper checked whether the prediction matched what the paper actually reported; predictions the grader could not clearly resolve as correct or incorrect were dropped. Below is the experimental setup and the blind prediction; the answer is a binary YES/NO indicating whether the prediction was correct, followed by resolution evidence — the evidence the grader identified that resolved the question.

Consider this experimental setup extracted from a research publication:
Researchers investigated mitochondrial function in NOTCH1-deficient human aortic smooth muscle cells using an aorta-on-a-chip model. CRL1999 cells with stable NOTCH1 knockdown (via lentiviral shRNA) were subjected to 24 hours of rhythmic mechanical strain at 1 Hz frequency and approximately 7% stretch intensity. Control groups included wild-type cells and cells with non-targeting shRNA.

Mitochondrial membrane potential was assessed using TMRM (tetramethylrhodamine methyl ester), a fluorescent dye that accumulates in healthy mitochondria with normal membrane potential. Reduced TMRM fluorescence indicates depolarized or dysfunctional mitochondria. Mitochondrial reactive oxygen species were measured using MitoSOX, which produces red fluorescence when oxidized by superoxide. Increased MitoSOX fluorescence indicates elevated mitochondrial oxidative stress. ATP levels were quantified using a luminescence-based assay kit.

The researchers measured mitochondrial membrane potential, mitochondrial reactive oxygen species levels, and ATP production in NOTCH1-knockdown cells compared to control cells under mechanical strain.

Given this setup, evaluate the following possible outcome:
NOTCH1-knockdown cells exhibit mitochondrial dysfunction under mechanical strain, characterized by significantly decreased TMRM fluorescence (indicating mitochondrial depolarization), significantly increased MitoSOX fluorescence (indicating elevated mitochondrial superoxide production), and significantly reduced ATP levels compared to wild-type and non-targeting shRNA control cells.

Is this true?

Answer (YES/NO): YES